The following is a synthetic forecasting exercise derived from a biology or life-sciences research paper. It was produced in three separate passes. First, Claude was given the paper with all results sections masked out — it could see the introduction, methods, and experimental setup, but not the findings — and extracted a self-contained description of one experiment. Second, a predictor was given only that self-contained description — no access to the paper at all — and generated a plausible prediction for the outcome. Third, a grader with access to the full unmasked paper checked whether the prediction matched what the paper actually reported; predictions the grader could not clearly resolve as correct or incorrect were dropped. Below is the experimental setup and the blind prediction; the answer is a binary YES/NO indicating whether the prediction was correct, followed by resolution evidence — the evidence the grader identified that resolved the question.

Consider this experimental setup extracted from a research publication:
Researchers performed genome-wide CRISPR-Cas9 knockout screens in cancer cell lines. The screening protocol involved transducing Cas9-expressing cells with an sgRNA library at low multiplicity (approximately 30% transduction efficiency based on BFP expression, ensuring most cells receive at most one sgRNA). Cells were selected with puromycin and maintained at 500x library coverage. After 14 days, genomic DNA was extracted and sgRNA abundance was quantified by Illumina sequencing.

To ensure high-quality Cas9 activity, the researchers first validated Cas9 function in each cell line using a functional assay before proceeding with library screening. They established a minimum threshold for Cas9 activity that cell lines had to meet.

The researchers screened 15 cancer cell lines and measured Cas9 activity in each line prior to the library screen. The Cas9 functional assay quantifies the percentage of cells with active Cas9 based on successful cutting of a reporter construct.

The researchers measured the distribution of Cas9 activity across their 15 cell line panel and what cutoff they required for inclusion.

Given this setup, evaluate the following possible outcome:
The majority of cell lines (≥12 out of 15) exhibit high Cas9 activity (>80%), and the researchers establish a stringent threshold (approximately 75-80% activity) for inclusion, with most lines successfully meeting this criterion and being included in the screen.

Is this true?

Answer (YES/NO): YES